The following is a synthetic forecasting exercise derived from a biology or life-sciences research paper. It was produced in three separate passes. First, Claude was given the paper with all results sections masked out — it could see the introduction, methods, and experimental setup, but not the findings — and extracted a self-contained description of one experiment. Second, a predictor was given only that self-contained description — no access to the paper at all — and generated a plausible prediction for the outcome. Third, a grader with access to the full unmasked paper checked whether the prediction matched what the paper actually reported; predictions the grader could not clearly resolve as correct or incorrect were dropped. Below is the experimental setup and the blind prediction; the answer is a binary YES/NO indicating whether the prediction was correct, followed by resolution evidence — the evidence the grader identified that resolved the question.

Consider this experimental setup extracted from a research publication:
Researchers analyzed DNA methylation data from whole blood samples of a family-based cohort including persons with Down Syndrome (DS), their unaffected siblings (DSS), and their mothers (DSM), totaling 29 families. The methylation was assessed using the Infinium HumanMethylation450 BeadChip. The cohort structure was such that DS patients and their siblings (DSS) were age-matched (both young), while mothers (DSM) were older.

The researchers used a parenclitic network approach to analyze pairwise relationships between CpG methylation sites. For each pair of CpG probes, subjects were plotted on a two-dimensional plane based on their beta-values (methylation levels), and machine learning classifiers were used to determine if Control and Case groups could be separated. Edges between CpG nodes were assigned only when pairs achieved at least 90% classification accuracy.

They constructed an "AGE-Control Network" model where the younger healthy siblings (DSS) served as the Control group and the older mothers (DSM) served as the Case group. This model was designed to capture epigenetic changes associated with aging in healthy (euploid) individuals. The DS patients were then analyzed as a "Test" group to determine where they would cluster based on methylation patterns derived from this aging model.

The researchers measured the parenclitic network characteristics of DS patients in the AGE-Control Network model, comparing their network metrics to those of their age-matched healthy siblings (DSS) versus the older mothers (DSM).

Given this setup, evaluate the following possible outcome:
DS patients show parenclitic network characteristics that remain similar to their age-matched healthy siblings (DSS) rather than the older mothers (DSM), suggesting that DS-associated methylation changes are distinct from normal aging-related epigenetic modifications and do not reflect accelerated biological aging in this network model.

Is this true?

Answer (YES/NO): NO